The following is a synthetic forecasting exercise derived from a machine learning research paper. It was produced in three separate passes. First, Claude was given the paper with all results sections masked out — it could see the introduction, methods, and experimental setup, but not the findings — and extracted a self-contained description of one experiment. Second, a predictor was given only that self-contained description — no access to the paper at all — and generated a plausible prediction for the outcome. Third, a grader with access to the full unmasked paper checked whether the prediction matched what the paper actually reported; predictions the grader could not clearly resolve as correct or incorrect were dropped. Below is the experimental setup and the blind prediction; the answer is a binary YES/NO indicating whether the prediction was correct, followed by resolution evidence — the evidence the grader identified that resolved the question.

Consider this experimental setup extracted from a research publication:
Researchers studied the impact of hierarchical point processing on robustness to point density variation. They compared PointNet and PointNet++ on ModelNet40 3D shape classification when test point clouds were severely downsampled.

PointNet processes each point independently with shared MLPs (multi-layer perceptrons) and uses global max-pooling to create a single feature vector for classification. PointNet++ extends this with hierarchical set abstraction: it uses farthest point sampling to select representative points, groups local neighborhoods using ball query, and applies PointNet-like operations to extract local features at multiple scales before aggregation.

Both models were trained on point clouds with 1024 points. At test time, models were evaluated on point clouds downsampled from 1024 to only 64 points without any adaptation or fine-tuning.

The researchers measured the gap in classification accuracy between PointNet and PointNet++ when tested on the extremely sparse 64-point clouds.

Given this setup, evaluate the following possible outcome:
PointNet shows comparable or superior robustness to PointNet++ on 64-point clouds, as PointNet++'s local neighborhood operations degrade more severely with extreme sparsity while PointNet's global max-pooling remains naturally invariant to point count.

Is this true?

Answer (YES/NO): NO